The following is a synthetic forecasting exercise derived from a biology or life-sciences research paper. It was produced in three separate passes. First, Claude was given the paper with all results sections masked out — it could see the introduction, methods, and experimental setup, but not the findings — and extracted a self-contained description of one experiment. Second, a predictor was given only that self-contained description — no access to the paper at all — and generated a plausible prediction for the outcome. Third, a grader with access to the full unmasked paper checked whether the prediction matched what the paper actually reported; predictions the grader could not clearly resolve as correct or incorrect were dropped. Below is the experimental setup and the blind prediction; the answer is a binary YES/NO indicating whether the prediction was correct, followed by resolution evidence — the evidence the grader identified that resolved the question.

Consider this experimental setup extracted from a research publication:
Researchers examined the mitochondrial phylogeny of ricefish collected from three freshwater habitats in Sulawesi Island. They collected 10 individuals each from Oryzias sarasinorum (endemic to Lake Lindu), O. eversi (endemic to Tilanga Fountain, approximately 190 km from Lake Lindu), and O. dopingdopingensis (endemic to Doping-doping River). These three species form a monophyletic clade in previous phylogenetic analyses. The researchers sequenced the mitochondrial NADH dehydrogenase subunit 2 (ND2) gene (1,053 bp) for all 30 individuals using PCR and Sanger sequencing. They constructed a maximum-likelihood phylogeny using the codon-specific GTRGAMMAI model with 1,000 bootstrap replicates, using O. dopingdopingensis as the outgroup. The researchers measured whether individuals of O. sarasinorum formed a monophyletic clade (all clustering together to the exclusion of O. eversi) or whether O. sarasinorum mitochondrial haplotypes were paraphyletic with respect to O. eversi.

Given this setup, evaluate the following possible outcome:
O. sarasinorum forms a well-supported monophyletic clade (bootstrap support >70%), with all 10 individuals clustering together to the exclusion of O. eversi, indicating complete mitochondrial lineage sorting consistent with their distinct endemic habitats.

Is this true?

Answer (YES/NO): NO